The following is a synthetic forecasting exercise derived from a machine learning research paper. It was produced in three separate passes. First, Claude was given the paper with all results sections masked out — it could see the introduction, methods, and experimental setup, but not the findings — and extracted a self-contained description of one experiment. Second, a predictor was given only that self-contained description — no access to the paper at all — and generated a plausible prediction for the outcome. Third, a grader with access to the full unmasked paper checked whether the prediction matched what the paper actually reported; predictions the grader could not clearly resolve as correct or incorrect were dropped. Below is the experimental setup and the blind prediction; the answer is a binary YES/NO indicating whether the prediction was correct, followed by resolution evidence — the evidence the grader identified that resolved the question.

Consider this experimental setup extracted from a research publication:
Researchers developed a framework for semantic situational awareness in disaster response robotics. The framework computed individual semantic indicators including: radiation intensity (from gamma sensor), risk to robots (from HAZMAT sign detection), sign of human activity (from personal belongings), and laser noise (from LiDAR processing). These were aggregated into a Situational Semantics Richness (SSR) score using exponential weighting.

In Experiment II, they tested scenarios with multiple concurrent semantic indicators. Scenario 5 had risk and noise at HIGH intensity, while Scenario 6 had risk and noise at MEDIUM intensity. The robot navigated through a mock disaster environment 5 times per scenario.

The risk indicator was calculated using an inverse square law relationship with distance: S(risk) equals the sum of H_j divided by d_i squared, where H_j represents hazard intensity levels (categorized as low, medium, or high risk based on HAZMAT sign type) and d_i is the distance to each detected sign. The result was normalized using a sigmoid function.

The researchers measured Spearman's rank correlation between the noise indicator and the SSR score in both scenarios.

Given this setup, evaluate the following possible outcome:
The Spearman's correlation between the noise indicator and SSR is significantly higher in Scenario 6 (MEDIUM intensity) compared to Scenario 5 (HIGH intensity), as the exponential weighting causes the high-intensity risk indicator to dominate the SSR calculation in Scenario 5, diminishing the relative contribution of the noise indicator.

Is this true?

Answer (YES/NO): YES